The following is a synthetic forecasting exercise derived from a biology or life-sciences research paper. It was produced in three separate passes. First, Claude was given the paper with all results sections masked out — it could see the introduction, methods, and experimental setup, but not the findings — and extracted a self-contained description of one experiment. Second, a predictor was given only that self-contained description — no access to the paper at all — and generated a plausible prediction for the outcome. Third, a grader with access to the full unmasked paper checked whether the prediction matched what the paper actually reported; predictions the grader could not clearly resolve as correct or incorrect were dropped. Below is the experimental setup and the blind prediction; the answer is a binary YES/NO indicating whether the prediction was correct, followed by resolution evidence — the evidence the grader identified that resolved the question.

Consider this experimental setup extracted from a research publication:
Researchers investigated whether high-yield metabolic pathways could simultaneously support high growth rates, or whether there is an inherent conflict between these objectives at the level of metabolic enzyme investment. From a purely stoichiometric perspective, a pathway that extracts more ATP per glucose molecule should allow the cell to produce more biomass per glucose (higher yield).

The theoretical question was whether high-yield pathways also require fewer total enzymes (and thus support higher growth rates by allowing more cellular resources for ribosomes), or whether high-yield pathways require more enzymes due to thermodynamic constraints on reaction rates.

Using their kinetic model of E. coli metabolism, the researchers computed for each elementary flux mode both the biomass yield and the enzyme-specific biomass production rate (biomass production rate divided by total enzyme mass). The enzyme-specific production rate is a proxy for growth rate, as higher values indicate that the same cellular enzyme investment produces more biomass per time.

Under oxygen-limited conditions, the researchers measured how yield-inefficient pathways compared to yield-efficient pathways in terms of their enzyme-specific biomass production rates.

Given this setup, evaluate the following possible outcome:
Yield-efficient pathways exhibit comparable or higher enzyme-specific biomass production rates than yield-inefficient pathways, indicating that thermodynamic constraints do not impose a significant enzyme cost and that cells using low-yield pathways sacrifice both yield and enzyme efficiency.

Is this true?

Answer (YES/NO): NO